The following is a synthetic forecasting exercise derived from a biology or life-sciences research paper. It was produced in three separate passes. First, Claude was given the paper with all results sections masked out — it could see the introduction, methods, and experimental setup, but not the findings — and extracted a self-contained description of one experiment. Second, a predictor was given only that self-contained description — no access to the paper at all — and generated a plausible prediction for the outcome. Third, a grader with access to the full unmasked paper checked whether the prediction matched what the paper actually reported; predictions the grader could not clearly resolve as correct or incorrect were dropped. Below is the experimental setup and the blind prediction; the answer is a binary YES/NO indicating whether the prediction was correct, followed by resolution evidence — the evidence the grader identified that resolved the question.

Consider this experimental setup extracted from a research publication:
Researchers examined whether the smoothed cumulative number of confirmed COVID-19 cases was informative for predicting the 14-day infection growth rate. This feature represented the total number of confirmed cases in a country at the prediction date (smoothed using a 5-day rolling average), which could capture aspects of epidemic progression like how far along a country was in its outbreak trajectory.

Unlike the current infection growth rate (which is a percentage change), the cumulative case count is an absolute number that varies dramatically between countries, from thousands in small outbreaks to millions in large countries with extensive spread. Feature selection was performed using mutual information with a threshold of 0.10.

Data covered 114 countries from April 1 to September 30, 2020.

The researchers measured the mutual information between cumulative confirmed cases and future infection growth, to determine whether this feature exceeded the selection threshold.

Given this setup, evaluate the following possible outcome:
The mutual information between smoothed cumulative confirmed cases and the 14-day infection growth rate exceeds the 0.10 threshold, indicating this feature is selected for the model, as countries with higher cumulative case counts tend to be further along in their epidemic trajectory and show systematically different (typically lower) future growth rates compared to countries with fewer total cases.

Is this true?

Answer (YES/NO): YES